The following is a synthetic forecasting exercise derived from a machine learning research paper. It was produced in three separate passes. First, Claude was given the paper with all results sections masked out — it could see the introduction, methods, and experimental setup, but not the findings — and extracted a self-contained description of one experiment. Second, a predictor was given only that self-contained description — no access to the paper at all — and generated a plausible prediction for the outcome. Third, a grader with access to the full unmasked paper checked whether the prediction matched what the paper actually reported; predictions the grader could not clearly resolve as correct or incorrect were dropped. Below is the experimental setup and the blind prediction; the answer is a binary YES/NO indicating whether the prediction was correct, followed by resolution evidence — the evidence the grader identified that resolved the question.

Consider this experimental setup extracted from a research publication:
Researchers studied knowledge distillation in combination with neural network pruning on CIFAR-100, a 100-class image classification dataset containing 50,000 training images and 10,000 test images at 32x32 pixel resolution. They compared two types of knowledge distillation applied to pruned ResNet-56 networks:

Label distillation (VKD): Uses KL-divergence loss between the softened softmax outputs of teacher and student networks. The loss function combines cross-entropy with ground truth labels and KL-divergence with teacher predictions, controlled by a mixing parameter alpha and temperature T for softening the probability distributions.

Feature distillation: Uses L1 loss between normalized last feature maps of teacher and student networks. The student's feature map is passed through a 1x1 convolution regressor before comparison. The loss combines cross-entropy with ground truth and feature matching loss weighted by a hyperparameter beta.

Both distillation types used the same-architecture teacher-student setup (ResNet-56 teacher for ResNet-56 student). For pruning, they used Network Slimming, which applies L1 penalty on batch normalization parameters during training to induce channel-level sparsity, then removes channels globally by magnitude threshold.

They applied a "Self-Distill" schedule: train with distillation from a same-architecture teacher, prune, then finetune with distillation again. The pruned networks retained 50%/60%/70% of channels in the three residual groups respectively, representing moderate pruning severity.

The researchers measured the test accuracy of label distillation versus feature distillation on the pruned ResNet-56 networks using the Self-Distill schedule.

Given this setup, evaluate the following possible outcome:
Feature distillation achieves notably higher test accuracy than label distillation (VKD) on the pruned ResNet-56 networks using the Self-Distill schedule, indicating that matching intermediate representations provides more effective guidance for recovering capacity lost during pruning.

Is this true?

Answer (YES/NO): NO